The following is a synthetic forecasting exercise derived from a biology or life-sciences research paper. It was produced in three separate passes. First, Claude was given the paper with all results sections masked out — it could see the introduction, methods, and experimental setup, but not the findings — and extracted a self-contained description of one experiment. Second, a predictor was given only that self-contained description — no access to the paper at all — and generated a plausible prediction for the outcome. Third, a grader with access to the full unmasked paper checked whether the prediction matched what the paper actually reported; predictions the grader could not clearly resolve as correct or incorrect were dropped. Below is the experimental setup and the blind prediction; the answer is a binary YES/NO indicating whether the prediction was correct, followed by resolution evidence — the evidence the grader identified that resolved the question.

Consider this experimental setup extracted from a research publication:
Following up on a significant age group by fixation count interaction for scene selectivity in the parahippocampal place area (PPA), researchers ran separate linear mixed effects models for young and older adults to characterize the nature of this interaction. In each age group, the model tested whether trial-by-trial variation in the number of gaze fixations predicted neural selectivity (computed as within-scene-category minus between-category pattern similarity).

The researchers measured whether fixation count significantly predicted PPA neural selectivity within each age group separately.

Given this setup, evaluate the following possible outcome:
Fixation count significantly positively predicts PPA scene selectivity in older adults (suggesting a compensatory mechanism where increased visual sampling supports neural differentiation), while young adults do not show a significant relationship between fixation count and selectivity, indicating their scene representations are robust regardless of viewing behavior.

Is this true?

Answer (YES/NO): NO